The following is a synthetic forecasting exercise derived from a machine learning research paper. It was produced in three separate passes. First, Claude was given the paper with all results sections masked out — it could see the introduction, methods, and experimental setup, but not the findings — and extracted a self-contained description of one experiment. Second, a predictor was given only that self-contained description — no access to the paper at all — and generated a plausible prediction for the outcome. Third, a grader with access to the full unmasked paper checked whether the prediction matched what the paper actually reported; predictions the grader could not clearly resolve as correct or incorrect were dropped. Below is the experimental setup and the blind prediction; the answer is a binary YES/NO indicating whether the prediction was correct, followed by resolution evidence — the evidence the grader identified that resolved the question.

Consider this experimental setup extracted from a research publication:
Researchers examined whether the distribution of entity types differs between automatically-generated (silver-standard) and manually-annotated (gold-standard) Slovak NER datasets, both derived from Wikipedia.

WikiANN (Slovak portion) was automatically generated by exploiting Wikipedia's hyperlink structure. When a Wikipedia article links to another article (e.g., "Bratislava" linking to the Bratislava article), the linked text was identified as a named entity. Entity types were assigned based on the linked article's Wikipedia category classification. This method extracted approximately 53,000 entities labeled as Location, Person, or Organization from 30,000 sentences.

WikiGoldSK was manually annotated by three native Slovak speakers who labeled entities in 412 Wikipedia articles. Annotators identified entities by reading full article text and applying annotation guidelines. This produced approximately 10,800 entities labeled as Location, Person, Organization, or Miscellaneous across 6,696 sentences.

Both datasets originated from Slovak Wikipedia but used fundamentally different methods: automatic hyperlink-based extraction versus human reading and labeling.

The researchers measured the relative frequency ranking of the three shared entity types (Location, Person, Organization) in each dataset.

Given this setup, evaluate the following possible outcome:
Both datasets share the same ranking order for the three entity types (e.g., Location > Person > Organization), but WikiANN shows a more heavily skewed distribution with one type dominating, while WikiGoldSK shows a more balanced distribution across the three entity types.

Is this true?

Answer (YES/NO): NO